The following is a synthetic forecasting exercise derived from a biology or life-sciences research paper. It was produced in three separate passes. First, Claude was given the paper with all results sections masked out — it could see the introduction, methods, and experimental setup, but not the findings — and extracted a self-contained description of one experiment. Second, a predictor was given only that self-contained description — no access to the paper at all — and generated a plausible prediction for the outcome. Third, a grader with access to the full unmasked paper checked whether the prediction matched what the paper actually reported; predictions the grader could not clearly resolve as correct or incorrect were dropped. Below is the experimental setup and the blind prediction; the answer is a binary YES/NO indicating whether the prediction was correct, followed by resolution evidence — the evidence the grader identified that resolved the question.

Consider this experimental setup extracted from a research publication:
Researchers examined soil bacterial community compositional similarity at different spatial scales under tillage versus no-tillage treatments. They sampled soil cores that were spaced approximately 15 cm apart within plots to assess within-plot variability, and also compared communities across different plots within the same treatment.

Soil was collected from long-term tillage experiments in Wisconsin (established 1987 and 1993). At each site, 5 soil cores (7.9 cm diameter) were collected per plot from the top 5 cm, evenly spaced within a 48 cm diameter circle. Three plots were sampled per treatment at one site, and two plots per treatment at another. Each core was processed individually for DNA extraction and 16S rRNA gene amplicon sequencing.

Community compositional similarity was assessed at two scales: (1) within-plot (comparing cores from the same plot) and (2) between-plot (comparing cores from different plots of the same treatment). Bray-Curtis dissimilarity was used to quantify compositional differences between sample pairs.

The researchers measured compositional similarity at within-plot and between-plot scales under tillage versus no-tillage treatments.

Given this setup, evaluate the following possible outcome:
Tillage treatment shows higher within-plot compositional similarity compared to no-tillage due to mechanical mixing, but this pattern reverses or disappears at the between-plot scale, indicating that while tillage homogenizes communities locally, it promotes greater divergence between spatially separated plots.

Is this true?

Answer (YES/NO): NO